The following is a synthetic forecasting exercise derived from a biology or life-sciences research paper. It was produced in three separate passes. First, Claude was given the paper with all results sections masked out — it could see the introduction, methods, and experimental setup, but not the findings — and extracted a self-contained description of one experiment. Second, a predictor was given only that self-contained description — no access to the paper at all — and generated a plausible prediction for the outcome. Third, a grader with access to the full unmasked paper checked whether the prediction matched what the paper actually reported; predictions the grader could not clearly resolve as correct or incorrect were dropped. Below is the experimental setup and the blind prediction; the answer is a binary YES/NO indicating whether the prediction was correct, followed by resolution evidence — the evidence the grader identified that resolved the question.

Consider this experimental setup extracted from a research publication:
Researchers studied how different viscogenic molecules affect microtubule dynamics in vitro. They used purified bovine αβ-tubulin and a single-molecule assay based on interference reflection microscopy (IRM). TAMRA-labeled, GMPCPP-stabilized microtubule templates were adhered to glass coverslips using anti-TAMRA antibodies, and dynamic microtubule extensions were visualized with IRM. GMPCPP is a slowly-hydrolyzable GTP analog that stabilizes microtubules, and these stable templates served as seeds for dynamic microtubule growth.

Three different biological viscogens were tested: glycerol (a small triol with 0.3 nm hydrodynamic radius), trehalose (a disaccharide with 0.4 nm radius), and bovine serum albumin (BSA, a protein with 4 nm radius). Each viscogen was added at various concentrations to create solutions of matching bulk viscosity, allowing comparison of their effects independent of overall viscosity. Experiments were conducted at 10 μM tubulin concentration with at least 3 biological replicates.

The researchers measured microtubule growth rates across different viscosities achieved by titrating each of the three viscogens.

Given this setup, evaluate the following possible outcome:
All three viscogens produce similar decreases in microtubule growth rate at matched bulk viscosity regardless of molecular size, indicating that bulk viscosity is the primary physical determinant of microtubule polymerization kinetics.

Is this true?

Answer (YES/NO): NO